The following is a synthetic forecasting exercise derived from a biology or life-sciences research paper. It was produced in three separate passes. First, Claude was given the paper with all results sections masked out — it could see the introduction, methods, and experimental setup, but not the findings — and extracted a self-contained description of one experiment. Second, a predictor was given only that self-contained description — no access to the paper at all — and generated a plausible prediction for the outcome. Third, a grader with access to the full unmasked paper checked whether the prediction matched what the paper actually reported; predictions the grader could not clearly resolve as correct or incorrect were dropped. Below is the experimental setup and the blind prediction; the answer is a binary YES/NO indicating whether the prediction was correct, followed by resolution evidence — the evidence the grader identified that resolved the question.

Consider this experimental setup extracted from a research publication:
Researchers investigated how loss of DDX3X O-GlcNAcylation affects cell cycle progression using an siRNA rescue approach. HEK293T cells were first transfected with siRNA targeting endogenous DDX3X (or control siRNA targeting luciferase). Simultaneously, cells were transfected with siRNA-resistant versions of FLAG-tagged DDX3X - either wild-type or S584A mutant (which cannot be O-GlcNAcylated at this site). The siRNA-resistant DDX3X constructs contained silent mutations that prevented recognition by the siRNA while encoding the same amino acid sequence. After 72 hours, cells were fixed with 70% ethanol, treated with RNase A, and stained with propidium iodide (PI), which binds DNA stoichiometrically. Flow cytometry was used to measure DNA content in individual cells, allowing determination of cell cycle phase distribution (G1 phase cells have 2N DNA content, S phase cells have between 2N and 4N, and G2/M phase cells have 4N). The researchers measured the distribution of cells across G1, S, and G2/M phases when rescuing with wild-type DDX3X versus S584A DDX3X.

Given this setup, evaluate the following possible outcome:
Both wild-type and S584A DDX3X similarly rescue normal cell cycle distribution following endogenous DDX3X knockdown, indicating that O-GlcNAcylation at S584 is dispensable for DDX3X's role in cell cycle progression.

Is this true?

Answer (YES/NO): NO